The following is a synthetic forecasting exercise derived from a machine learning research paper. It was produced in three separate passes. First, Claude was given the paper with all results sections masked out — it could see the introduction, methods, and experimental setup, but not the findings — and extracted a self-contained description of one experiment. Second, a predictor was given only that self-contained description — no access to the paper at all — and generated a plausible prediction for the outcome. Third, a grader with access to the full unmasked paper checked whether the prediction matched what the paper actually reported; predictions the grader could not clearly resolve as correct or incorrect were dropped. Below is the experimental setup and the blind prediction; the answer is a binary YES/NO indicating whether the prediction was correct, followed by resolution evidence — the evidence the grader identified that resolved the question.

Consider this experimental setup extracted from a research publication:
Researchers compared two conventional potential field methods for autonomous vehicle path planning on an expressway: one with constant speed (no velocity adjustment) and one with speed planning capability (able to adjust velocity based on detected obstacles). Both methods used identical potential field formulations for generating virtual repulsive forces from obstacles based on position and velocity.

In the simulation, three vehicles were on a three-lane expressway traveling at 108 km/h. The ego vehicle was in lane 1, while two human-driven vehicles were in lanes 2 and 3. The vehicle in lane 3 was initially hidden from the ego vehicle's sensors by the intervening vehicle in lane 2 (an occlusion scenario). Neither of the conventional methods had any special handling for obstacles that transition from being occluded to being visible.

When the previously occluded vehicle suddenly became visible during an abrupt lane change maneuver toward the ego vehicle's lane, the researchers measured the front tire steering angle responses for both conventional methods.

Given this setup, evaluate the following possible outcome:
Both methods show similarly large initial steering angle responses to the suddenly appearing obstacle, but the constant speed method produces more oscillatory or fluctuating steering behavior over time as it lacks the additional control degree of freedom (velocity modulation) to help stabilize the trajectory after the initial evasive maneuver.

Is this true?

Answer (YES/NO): NO